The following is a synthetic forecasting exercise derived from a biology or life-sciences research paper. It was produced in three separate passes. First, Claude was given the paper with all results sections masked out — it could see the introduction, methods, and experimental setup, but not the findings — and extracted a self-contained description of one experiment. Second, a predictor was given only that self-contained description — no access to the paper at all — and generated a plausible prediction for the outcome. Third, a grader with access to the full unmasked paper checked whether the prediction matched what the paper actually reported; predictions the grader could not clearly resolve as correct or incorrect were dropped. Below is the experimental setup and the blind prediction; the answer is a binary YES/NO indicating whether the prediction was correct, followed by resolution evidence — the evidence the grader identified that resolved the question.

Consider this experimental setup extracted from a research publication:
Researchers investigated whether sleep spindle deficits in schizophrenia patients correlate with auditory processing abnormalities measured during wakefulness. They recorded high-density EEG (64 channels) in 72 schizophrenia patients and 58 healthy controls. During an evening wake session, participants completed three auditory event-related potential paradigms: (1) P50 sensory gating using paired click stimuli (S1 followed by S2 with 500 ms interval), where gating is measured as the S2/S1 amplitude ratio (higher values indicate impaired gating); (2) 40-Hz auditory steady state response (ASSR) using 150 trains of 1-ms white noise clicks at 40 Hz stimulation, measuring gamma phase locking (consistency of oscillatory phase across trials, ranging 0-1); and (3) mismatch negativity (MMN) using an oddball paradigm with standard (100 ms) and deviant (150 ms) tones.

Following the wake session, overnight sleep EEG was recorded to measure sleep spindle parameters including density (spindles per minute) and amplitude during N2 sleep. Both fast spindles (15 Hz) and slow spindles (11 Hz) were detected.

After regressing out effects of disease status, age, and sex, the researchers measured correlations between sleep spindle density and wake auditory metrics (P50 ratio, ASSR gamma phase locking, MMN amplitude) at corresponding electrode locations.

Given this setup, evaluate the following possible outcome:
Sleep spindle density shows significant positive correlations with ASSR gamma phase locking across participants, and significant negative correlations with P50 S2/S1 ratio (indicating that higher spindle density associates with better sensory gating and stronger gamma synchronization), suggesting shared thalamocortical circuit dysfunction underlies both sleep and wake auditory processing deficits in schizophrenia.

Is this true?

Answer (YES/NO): NO